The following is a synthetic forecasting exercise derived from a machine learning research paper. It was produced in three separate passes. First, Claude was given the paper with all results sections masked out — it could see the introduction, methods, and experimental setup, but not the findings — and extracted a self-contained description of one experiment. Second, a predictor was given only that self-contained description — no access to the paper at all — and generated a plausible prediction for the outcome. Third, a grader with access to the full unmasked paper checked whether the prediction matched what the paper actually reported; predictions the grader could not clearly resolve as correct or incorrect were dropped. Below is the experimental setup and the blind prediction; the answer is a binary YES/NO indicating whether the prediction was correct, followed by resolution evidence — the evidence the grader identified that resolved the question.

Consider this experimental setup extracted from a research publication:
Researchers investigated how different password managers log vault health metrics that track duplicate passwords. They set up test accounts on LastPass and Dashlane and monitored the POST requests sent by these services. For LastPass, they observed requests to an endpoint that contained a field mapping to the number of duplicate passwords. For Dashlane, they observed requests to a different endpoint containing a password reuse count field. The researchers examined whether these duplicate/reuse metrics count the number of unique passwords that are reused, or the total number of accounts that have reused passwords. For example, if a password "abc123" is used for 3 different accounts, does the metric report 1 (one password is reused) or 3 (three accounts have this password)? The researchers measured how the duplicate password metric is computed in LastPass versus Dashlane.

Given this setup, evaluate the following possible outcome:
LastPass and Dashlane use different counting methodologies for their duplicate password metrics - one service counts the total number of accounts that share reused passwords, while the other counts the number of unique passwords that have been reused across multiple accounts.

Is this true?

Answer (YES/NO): YES